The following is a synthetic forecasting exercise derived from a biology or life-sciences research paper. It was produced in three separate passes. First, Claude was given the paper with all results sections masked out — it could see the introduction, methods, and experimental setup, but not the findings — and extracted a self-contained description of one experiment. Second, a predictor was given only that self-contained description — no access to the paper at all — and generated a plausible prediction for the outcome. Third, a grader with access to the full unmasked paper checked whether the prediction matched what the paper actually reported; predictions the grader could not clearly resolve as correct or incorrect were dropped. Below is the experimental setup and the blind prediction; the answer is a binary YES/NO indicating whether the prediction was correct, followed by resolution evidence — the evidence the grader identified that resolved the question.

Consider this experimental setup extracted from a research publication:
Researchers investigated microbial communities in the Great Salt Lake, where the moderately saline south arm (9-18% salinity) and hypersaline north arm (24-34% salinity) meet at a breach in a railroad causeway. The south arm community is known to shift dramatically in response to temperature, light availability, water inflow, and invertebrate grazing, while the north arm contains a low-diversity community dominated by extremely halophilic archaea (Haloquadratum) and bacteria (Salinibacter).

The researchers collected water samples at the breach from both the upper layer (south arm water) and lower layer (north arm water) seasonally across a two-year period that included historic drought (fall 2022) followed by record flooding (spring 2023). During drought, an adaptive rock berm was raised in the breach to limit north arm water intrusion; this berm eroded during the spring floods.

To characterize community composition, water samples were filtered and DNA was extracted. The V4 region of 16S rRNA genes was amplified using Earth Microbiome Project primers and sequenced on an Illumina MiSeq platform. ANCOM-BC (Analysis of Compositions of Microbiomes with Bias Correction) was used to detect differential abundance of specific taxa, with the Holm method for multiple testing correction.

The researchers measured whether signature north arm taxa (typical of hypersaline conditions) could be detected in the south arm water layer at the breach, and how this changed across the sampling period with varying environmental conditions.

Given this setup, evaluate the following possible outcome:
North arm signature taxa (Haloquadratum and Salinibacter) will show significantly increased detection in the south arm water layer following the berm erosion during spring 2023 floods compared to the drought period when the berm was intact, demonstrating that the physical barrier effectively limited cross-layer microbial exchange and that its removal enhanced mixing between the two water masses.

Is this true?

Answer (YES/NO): NO